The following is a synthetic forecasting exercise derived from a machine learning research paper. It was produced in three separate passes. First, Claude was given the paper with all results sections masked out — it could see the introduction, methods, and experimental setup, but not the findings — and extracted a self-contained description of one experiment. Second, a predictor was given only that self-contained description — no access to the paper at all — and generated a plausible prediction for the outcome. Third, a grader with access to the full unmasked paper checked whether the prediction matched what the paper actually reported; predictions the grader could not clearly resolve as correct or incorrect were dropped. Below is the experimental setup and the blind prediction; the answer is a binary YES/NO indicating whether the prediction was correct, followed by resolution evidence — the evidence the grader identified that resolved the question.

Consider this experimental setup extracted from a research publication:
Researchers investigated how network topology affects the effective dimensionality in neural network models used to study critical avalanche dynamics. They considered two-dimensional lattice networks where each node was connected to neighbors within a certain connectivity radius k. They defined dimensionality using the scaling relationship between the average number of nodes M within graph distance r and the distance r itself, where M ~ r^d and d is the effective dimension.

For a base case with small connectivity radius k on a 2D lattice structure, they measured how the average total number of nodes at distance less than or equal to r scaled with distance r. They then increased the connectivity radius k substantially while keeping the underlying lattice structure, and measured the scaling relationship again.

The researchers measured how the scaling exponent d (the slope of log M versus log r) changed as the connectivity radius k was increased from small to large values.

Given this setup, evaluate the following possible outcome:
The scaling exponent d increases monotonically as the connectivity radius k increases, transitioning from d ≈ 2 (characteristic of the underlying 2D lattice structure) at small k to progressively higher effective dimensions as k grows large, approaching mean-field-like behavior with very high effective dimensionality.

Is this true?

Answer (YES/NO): NO